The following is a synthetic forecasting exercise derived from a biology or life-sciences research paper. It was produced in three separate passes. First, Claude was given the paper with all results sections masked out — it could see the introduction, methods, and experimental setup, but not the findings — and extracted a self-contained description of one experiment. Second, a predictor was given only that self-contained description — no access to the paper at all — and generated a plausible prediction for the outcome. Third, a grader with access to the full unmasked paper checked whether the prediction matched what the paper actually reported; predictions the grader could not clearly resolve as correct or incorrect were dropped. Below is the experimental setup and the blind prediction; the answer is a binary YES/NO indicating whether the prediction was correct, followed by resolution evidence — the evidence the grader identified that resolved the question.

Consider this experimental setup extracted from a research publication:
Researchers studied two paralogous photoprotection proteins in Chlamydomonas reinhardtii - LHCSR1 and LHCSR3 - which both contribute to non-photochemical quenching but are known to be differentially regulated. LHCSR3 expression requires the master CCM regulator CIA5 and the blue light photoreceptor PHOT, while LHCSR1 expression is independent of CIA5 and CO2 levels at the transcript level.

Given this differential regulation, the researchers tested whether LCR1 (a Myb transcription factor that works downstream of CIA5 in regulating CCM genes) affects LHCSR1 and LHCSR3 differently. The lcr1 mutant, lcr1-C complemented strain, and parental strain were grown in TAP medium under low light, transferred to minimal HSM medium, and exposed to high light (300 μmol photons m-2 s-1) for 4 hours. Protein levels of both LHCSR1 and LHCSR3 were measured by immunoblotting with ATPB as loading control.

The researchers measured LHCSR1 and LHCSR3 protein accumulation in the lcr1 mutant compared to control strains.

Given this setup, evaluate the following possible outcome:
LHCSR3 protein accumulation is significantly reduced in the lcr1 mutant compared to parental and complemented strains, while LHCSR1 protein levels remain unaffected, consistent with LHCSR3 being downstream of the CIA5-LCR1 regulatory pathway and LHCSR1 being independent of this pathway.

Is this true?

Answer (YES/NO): NO